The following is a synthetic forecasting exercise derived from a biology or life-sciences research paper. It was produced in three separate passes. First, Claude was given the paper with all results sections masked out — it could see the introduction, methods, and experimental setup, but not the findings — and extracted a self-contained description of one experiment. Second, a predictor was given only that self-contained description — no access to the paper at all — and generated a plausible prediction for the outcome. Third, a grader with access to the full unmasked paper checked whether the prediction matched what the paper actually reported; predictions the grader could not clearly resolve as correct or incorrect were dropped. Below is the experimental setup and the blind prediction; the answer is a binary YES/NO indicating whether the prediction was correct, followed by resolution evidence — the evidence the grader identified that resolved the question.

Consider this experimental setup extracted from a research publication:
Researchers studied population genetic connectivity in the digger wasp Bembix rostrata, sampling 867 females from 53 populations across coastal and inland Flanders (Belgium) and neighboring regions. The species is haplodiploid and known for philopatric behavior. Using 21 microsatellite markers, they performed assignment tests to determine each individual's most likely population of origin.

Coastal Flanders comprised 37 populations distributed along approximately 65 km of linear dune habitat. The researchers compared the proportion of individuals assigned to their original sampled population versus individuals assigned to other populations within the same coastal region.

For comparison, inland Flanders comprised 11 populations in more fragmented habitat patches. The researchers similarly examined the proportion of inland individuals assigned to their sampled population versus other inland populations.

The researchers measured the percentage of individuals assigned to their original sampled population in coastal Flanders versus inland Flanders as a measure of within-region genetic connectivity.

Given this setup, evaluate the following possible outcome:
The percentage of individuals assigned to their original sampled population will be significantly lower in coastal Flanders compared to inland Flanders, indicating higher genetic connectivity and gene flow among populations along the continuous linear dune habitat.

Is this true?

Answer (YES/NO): YES